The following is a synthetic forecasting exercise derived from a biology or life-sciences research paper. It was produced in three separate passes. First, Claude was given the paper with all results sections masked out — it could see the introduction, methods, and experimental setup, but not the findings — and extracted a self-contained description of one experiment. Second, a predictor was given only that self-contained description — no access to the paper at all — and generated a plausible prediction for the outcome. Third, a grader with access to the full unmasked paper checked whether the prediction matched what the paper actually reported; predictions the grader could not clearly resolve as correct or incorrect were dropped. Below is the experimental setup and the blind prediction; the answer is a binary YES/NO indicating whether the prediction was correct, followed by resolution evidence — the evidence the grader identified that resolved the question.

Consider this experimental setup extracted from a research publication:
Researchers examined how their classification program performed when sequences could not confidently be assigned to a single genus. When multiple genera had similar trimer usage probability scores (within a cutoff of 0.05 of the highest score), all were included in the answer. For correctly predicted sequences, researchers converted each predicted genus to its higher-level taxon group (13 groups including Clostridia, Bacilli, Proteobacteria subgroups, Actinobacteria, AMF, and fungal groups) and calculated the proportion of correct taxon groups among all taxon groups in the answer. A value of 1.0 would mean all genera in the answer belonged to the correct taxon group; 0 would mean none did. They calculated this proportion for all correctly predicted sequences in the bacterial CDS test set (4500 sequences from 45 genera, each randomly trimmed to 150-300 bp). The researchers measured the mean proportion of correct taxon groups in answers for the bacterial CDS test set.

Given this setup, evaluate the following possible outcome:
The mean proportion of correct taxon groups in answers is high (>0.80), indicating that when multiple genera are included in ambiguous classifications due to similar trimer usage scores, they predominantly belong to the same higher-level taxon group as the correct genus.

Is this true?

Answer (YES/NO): YES